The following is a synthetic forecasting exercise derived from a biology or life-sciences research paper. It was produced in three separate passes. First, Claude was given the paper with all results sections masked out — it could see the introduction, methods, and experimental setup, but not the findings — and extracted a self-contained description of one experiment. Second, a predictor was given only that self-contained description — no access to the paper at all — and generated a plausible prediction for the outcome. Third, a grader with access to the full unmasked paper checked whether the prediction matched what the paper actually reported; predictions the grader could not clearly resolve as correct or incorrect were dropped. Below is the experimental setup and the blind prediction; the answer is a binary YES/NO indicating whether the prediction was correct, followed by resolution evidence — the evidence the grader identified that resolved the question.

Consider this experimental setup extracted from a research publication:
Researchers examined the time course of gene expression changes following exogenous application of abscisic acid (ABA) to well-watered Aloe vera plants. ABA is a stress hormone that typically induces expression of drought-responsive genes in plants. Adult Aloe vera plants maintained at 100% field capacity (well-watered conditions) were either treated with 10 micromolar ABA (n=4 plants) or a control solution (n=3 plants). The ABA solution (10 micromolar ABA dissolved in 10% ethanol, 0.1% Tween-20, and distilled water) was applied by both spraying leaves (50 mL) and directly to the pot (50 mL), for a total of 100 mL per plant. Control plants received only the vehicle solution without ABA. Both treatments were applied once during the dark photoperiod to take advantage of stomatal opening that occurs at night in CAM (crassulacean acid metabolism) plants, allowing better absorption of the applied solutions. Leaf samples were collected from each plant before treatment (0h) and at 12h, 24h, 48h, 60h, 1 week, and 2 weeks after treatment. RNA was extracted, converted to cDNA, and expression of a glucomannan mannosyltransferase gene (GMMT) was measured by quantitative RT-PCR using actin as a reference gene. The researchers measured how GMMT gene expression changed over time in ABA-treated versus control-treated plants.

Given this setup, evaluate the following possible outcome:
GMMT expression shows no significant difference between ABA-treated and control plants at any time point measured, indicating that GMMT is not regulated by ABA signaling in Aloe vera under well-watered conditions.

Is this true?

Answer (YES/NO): NO